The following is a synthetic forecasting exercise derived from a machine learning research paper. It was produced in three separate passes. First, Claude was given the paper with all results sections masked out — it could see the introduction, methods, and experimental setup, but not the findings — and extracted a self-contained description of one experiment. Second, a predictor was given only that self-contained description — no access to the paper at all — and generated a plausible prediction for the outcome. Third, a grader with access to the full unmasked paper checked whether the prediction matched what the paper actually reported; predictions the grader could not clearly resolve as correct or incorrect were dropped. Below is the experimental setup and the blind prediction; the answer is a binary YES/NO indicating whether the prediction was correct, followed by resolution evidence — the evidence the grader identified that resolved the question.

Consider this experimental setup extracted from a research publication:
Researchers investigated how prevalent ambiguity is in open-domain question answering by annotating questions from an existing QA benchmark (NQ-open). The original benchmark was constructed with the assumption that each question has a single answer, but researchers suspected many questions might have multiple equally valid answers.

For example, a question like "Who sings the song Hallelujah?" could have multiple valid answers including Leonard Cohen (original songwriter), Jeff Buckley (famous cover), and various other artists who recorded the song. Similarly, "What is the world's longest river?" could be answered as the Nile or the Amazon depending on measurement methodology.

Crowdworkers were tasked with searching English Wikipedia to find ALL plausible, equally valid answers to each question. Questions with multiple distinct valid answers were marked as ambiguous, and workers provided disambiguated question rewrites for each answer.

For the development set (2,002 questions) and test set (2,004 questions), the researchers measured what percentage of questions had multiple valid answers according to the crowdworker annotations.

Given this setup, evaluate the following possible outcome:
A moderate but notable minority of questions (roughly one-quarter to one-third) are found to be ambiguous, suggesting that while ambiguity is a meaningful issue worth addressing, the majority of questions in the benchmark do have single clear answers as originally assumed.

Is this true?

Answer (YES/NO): NO